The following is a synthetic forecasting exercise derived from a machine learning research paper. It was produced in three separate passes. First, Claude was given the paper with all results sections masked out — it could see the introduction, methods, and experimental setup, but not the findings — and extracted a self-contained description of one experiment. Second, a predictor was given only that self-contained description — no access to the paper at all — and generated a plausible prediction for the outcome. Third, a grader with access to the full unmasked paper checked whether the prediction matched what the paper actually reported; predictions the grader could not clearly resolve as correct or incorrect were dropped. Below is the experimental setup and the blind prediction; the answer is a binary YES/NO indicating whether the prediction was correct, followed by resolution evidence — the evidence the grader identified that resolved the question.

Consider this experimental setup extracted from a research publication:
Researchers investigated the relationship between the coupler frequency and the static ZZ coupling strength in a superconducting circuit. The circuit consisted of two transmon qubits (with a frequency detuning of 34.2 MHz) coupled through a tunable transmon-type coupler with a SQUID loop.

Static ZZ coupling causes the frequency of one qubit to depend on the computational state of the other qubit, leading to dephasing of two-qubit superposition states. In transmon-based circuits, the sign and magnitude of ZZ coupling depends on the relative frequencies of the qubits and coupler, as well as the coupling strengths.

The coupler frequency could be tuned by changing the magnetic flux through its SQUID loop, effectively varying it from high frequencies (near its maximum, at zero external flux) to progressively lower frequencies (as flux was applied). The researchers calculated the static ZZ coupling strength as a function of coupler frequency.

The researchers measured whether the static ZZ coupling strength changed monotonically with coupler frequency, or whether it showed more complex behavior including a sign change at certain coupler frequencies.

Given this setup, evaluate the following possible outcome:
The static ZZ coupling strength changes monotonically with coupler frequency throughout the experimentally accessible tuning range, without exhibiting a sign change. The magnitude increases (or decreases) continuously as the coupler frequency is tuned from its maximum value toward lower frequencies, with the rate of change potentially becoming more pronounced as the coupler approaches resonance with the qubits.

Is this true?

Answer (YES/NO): NO